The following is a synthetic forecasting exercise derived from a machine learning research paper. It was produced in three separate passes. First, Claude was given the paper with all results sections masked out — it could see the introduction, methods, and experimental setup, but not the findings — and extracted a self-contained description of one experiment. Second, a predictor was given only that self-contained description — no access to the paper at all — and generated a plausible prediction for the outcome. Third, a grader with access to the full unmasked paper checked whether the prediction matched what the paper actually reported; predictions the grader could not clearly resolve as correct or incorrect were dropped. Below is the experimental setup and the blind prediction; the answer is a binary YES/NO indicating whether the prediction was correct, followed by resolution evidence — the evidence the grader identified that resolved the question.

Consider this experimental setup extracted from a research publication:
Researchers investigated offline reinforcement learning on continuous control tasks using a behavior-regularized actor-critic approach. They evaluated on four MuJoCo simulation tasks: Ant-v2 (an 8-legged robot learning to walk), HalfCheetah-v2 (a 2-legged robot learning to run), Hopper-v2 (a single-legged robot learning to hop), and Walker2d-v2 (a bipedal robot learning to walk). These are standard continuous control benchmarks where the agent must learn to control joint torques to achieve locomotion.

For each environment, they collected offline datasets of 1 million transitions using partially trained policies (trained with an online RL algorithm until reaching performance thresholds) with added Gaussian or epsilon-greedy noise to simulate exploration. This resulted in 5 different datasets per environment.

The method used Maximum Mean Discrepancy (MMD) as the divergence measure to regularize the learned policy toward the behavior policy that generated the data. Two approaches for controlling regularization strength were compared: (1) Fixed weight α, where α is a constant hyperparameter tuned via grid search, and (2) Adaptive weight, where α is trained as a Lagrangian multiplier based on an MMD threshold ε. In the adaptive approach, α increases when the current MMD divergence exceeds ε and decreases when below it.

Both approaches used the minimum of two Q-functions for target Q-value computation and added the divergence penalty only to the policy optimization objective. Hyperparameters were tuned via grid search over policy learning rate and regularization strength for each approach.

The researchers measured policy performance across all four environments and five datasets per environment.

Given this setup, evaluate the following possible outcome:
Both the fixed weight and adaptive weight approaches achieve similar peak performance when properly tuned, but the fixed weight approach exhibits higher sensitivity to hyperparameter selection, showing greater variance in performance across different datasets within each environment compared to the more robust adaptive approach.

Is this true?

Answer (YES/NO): NO